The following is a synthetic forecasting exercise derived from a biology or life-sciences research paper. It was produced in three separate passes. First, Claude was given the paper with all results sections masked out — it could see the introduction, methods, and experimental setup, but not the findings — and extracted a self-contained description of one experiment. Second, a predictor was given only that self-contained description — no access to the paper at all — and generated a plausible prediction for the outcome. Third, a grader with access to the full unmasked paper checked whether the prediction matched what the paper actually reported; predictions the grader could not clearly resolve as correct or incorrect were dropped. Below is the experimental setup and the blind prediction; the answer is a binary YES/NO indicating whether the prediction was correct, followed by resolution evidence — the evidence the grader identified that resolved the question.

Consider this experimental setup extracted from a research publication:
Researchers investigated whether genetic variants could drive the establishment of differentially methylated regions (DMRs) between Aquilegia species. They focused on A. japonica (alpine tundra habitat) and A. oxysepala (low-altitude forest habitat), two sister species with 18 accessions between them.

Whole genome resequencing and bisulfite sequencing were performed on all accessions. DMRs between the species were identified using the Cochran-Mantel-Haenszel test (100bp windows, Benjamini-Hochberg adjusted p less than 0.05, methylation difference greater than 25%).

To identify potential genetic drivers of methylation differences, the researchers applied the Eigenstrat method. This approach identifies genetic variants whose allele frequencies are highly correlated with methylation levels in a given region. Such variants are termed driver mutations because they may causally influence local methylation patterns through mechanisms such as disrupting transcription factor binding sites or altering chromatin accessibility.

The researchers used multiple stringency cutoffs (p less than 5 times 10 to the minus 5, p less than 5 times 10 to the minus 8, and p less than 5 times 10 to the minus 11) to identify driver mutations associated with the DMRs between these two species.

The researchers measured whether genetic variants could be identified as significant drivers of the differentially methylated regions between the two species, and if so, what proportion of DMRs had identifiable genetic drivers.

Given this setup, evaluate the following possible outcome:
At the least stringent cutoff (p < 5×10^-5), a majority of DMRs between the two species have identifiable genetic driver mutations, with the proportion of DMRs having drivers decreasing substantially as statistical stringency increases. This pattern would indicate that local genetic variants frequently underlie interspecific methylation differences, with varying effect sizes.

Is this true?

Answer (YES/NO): NO